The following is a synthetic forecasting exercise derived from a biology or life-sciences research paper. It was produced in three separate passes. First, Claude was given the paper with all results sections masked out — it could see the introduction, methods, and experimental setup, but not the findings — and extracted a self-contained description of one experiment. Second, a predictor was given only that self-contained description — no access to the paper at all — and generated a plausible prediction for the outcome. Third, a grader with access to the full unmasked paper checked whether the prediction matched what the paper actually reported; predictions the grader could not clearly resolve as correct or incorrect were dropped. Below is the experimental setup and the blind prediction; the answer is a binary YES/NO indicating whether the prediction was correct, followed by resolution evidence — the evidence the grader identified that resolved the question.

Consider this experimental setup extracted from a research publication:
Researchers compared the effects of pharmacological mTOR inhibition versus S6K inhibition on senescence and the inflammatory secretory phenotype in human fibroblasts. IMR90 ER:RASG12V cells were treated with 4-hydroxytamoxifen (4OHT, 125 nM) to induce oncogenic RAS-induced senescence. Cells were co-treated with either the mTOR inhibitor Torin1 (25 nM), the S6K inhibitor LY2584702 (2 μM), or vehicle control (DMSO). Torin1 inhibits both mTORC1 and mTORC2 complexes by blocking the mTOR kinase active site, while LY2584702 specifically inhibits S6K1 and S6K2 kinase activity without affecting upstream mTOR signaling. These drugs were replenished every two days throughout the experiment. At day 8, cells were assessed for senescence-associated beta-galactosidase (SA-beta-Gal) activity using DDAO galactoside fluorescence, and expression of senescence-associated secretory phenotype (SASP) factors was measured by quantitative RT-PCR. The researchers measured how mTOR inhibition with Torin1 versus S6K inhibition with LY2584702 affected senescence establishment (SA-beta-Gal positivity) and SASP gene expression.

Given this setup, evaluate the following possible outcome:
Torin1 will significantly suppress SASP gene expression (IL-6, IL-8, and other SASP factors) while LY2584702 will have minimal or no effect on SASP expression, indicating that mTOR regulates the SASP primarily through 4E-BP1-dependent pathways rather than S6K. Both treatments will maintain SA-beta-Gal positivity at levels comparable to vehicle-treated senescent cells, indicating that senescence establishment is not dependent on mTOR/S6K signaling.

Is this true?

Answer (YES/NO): NO